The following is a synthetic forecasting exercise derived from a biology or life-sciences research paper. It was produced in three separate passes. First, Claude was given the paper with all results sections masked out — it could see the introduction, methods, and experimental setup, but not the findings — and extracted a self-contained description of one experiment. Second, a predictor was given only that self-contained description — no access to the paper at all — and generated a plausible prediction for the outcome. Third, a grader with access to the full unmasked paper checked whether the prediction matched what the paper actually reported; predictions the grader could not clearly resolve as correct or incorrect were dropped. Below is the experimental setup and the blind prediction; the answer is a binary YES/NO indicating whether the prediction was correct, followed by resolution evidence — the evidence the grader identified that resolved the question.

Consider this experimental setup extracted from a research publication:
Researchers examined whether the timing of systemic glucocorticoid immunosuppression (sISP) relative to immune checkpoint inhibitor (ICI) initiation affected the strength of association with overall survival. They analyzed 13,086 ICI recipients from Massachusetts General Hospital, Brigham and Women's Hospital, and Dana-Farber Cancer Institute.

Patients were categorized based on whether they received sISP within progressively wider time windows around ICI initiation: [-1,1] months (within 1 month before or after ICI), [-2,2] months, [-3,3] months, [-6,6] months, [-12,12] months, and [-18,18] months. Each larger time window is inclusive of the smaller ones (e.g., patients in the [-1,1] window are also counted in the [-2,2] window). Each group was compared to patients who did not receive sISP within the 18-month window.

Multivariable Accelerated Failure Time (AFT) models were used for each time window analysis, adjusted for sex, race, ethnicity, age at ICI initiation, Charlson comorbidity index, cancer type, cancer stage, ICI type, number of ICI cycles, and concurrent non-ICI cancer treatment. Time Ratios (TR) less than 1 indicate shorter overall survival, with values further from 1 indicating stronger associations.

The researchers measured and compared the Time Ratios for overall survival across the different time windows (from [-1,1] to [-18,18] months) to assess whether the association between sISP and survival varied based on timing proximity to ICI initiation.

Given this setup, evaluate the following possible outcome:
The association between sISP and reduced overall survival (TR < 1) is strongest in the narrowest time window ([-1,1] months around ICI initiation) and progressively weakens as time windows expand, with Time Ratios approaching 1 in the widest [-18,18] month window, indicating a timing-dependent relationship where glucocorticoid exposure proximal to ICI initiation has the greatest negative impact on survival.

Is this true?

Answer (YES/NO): NO